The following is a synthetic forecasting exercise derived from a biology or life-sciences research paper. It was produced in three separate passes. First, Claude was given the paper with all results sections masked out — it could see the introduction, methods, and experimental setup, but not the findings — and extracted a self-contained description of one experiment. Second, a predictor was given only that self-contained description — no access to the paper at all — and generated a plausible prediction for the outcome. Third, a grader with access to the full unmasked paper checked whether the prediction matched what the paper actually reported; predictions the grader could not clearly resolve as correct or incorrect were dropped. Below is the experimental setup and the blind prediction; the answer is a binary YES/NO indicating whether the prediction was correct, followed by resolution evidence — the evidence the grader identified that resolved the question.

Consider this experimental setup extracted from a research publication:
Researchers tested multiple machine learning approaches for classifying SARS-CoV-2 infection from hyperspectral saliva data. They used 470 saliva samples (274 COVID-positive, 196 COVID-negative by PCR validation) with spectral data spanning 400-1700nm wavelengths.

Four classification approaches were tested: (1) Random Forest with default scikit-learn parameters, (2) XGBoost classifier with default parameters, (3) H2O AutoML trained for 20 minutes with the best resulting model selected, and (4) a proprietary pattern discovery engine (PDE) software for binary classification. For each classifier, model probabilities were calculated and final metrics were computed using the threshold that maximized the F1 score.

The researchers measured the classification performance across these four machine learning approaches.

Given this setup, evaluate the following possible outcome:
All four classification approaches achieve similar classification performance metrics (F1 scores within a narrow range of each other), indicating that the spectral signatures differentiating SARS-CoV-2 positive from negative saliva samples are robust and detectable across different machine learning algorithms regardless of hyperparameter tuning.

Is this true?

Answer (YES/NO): NO